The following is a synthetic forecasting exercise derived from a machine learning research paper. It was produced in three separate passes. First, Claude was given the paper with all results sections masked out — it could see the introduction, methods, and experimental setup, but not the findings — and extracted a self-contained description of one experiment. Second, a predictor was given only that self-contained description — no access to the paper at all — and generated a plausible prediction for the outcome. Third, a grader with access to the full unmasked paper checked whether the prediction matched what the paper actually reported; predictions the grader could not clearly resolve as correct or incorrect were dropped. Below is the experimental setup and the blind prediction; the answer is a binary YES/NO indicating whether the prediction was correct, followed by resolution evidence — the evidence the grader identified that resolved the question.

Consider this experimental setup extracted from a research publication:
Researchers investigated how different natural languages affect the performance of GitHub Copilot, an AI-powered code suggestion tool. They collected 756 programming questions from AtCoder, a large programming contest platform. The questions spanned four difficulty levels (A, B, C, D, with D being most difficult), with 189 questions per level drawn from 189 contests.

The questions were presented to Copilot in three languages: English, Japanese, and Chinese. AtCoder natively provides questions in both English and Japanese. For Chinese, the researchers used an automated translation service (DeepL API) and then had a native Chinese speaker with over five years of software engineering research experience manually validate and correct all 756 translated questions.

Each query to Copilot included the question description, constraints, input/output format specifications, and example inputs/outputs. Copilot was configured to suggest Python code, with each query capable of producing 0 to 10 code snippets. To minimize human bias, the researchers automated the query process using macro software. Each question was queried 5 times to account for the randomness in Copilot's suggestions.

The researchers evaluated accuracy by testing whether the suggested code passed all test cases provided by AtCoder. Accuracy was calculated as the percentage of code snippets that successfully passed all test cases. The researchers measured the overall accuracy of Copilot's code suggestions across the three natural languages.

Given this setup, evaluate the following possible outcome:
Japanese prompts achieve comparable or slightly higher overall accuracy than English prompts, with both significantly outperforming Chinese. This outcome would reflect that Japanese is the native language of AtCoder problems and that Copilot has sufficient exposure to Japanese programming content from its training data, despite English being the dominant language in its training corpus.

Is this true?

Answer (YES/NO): YES